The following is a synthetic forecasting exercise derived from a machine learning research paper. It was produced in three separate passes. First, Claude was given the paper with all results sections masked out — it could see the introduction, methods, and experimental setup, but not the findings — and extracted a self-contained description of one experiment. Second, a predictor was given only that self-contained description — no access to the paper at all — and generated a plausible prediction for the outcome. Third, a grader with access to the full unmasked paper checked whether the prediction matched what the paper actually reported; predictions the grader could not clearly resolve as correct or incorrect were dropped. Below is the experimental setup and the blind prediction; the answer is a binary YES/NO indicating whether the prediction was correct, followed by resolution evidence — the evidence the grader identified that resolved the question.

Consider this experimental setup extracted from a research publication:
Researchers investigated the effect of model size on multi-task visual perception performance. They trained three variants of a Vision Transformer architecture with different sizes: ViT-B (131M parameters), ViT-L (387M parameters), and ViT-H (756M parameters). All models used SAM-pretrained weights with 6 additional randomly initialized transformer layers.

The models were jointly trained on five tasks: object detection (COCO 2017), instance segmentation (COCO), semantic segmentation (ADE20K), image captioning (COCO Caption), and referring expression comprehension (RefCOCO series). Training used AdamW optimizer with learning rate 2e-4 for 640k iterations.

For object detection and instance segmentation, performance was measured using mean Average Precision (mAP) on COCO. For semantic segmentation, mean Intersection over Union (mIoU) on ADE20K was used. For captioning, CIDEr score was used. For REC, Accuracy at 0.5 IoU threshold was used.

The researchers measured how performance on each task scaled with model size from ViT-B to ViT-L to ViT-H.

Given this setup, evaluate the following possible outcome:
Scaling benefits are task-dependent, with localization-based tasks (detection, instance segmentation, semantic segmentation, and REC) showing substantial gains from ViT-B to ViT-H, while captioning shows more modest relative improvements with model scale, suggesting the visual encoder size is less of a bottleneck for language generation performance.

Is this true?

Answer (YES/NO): NO